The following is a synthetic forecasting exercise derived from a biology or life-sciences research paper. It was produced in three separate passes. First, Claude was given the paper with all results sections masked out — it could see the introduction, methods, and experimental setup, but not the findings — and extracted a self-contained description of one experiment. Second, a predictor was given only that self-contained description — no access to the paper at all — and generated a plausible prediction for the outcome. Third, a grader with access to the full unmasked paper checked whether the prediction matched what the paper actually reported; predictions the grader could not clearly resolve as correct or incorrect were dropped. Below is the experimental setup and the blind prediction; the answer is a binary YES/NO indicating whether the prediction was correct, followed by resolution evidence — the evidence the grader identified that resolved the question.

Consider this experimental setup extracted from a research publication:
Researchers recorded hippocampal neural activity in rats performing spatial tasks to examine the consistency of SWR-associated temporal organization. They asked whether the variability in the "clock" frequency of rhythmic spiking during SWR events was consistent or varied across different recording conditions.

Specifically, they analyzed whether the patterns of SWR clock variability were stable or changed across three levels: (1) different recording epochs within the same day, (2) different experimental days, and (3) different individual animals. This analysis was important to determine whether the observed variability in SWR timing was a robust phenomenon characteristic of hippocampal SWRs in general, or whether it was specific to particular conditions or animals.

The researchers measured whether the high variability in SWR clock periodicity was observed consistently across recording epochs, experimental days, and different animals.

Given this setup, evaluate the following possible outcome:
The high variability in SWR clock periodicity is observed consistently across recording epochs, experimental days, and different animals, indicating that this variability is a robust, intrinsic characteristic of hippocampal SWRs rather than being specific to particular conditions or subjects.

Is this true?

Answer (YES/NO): YES